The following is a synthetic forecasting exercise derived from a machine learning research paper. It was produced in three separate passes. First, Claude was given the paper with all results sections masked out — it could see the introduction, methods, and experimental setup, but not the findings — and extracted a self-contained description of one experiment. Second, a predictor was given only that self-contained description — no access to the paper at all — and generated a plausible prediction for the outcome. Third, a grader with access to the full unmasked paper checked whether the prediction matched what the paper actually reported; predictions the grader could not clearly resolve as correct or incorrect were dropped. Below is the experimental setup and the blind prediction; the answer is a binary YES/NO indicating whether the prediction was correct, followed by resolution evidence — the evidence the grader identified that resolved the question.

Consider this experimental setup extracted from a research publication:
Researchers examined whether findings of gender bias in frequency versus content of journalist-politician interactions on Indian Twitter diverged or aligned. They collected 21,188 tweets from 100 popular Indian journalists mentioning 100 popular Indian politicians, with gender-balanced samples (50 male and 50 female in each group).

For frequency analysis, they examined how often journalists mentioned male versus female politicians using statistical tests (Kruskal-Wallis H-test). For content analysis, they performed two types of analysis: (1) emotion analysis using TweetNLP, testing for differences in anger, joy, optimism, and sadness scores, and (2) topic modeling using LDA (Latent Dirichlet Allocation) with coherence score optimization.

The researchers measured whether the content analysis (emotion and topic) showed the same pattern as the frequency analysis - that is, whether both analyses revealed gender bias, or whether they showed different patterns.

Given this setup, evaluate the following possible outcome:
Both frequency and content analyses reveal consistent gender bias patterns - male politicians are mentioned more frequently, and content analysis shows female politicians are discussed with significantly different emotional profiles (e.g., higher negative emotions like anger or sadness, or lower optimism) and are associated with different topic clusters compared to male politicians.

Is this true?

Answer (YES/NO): NO